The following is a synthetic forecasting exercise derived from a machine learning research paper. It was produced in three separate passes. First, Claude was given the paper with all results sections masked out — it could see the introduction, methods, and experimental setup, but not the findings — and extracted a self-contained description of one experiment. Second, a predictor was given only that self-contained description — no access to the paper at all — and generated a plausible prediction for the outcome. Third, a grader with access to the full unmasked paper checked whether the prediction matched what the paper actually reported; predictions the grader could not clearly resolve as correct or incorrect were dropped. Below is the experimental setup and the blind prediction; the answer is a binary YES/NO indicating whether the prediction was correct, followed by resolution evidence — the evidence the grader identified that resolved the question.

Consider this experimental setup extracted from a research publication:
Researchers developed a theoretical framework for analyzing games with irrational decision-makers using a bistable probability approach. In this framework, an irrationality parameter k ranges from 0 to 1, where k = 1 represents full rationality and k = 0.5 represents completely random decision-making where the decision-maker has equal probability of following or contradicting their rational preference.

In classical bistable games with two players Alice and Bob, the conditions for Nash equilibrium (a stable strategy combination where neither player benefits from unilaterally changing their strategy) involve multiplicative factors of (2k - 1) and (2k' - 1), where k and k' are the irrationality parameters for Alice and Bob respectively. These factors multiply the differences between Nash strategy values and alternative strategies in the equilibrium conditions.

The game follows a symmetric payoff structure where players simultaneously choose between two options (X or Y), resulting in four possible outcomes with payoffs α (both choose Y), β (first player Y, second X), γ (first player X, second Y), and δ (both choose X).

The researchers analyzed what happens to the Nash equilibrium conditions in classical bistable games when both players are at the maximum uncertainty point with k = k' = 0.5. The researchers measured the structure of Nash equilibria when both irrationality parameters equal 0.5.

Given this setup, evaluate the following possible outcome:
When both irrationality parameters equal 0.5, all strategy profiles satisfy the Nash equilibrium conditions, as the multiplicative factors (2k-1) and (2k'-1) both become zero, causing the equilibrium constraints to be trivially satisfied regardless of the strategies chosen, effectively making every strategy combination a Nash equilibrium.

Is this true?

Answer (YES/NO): YES